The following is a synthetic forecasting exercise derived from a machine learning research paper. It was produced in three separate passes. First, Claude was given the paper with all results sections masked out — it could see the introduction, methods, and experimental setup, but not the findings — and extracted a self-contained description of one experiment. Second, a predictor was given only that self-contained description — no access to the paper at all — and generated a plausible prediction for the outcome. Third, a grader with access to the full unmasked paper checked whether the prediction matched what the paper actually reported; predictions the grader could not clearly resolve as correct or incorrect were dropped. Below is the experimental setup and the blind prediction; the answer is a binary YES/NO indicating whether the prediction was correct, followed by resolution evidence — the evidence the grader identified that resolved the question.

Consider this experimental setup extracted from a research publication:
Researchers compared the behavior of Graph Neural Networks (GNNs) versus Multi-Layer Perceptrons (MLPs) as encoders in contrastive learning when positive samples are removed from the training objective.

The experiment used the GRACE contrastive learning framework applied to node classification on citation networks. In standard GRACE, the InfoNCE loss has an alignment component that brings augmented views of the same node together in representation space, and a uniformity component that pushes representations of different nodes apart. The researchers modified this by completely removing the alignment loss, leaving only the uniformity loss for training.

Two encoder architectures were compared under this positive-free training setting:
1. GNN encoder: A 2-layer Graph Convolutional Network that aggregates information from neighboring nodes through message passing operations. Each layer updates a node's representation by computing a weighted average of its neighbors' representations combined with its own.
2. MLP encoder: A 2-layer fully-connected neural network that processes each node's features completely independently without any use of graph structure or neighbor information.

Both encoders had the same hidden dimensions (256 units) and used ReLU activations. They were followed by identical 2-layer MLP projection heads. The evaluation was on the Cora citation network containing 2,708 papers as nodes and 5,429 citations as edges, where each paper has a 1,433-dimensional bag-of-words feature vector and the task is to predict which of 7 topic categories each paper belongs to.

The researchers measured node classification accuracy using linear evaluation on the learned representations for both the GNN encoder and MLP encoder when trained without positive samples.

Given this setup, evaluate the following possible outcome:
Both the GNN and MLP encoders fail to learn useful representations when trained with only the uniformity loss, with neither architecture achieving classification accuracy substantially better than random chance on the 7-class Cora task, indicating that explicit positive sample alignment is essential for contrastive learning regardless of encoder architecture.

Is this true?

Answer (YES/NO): NO